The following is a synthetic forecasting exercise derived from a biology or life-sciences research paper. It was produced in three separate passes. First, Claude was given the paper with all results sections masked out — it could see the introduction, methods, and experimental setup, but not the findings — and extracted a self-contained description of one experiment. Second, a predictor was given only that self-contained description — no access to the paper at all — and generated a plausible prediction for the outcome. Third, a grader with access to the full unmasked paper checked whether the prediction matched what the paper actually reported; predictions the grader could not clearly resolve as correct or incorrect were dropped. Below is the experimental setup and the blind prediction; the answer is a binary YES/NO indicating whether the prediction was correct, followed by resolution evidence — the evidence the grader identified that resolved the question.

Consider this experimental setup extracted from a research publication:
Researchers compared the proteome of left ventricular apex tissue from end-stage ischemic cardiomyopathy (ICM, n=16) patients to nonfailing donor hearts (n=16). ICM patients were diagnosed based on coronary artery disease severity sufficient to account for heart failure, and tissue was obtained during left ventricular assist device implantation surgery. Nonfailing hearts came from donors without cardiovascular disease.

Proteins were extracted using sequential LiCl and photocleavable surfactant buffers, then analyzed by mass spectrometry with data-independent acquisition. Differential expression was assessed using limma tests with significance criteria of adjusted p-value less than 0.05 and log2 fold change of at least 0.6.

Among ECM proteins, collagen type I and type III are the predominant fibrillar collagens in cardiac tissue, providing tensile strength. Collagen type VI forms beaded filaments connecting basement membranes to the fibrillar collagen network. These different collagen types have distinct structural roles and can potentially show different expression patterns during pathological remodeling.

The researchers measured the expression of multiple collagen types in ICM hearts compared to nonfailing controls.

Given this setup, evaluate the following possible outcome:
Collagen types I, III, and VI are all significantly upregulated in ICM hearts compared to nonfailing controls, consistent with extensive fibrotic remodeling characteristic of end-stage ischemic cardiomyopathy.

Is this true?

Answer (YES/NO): YES